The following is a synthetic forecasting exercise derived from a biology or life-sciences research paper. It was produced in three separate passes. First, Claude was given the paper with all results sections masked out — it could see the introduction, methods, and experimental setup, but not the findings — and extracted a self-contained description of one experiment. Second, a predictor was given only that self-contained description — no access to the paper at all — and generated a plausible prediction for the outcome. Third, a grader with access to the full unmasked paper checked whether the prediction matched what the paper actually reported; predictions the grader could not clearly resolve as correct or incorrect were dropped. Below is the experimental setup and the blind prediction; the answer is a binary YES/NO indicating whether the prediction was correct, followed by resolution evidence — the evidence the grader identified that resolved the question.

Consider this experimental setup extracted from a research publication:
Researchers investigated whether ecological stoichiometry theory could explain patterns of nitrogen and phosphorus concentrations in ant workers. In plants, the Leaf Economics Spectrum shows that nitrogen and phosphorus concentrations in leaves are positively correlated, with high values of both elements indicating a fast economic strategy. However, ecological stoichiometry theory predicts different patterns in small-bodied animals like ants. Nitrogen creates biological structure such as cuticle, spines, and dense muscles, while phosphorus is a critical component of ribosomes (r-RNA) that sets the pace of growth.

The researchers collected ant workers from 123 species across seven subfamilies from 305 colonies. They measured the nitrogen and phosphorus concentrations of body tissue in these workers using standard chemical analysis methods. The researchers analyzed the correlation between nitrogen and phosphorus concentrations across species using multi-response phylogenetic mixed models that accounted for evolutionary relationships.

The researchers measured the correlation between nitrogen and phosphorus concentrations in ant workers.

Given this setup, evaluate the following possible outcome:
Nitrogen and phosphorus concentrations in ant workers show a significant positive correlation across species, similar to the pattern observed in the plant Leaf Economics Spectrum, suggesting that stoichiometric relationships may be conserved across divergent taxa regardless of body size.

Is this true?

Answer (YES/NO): NO